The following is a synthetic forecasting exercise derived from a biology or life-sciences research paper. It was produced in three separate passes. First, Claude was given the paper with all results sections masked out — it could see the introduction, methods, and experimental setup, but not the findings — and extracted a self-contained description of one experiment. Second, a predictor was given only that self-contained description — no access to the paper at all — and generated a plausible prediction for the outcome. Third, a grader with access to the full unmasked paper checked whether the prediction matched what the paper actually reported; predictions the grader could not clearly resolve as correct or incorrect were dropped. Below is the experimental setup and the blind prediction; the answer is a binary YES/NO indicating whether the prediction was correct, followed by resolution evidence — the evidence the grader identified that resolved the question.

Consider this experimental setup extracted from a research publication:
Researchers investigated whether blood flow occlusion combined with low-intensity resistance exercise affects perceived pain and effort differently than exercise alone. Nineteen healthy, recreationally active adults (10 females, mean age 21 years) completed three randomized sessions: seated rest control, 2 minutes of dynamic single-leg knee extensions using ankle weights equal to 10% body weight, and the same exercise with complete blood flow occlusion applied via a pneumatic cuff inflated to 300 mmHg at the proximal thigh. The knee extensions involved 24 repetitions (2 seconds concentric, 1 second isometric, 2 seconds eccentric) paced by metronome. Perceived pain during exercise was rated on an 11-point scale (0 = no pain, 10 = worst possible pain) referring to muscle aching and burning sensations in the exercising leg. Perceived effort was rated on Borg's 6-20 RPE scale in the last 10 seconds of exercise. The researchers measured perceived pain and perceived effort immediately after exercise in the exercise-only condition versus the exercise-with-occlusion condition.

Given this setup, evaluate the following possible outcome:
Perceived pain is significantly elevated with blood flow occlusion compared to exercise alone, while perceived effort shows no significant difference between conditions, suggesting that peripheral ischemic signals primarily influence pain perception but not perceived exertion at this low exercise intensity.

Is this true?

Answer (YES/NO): NO